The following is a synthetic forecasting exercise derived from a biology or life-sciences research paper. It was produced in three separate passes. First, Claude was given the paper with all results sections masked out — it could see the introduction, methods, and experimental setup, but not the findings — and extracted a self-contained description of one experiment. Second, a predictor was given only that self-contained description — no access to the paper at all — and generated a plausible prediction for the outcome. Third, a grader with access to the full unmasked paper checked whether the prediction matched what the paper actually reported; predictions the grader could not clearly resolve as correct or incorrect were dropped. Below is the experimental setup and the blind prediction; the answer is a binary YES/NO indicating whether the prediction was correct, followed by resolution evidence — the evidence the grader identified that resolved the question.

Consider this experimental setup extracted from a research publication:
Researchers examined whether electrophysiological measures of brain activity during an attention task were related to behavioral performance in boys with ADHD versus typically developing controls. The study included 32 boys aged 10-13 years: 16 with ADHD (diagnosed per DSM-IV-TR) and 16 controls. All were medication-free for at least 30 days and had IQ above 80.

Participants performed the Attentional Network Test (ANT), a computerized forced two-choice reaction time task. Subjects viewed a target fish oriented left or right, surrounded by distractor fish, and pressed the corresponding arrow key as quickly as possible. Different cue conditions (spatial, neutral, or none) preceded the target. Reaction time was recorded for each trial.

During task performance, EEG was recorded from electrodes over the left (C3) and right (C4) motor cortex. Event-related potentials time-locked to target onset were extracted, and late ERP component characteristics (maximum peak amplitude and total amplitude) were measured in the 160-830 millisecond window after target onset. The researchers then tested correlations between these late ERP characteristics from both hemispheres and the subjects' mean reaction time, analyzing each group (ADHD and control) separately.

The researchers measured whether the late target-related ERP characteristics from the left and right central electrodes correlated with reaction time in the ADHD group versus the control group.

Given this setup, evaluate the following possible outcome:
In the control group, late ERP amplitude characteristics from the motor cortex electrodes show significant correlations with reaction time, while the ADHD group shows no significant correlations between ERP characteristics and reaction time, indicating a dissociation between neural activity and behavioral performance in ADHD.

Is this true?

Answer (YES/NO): NO